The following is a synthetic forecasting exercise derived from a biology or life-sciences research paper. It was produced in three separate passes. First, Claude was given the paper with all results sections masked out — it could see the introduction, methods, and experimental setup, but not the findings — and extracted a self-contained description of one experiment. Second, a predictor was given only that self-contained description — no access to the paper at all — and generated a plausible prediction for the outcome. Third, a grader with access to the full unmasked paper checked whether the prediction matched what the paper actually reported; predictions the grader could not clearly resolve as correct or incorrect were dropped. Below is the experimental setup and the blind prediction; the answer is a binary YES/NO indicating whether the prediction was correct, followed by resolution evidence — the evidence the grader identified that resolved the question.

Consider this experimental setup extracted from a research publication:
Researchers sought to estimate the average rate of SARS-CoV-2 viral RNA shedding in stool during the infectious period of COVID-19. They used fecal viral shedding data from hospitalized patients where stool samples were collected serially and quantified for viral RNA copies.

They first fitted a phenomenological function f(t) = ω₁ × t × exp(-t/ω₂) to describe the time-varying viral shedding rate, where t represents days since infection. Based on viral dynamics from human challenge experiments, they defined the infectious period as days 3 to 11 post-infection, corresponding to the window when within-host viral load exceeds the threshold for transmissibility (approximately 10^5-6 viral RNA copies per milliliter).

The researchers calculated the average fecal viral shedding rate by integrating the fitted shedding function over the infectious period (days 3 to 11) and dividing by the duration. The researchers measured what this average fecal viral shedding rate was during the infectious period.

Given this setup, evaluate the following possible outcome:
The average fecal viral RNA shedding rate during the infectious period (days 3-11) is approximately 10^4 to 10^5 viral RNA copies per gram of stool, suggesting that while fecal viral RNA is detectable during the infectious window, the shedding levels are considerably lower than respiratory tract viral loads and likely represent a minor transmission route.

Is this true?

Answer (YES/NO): NO